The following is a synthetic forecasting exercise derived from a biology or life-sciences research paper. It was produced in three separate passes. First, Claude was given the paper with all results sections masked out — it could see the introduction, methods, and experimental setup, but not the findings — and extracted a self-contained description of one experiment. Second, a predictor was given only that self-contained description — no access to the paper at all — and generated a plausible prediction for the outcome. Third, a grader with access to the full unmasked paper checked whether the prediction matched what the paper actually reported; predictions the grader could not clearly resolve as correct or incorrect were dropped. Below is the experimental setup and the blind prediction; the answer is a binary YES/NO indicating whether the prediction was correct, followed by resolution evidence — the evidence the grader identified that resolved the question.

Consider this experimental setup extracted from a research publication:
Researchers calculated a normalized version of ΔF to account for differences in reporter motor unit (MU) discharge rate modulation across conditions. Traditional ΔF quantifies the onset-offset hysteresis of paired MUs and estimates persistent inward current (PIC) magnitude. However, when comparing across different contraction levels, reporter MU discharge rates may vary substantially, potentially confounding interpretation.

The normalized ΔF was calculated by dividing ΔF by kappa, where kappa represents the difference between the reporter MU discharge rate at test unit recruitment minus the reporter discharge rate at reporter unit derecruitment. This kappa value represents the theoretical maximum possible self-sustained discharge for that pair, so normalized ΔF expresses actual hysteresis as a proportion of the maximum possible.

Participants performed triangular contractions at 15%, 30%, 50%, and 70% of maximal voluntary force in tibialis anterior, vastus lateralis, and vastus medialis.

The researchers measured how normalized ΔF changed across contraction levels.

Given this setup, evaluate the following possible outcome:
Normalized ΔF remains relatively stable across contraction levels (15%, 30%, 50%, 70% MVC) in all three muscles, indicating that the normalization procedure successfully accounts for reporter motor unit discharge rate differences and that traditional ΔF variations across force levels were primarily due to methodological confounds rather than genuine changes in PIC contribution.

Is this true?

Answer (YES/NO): NO